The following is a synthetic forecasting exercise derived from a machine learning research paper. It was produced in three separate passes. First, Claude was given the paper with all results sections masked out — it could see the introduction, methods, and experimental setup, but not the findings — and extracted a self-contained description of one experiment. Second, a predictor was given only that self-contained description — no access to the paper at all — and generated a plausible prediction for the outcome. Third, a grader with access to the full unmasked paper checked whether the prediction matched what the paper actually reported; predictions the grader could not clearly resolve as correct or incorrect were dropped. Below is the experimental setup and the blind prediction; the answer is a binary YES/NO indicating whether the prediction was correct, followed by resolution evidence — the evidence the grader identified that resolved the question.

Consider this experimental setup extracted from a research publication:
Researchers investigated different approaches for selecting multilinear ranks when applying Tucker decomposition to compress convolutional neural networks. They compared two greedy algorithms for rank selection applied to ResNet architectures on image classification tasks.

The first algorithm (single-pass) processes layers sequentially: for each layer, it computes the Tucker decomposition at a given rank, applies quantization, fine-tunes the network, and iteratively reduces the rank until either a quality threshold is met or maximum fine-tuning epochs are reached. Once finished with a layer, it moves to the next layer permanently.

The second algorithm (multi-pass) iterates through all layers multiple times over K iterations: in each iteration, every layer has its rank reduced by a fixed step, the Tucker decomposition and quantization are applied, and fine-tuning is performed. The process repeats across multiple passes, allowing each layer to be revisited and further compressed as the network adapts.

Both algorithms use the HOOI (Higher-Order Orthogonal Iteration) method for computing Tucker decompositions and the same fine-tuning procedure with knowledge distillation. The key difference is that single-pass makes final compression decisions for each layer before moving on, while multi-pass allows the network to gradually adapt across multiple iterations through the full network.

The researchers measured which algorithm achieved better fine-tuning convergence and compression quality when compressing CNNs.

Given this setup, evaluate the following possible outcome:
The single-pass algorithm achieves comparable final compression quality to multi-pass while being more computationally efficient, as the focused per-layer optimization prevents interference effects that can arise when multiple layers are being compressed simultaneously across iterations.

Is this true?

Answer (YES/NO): NO